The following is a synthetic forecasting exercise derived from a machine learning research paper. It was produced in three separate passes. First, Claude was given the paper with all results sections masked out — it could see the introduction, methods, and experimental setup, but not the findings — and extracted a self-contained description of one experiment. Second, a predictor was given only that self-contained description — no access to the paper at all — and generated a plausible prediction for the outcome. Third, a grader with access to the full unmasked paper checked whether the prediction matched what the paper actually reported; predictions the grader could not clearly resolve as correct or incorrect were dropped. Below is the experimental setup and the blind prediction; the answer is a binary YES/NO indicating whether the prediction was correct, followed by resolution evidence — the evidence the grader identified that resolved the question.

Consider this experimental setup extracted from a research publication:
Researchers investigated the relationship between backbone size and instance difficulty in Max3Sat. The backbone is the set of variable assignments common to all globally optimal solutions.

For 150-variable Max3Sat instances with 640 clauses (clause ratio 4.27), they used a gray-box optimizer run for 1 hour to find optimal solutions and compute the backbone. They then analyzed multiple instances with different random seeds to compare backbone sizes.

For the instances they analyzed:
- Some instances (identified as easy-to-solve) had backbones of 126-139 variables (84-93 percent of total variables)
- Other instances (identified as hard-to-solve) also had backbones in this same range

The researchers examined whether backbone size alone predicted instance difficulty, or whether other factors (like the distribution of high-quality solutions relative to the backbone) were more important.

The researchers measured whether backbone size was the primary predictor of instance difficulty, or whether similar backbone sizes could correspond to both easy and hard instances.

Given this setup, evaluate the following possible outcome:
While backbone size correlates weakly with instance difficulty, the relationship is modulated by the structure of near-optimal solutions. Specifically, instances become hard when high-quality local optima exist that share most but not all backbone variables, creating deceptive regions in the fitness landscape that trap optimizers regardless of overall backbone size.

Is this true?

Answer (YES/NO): NO